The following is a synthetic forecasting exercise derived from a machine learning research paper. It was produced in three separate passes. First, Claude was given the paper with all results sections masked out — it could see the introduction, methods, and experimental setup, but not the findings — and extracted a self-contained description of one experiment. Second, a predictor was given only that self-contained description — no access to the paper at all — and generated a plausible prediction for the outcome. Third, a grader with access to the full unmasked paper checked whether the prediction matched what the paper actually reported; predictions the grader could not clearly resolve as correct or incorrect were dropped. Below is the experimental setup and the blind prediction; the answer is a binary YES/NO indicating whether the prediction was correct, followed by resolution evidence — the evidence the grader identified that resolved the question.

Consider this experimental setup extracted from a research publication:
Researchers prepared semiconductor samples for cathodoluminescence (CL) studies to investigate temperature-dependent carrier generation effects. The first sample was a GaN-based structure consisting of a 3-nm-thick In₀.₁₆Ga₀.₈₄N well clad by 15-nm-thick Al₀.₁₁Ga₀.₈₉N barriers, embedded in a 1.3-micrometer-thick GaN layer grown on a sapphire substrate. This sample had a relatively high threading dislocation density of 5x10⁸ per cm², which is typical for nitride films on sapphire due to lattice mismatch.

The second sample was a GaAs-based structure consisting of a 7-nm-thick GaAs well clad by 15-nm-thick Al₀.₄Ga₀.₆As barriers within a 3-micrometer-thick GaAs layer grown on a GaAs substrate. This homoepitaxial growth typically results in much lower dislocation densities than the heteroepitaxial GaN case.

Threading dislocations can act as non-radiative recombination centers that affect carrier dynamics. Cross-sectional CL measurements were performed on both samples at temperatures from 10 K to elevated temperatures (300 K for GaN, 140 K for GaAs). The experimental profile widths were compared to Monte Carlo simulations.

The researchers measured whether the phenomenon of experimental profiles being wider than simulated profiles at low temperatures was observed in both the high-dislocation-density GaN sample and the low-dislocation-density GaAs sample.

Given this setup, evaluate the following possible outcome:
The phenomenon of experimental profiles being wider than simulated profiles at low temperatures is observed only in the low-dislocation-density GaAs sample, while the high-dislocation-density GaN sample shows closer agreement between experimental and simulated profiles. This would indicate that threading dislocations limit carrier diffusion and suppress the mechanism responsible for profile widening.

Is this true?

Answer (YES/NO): NO